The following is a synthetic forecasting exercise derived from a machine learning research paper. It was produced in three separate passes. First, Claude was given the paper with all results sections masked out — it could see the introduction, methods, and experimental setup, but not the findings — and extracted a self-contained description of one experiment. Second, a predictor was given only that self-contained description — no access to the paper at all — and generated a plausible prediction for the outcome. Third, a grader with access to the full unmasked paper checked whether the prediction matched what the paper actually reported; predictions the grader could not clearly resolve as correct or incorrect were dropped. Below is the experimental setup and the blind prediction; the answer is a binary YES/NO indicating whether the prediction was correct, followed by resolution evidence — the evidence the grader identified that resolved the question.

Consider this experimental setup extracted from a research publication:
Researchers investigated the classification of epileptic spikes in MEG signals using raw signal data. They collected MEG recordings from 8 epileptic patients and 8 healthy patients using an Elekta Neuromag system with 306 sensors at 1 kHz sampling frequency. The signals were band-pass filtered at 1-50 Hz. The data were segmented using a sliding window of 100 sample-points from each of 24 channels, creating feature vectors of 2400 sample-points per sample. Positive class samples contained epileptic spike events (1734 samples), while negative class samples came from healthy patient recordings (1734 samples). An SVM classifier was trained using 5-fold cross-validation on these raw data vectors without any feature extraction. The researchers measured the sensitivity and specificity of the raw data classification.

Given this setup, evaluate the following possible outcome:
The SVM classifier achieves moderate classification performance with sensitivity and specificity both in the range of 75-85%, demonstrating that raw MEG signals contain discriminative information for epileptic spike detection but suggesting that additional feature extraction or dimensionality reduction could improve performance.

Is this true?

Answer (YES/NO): NO